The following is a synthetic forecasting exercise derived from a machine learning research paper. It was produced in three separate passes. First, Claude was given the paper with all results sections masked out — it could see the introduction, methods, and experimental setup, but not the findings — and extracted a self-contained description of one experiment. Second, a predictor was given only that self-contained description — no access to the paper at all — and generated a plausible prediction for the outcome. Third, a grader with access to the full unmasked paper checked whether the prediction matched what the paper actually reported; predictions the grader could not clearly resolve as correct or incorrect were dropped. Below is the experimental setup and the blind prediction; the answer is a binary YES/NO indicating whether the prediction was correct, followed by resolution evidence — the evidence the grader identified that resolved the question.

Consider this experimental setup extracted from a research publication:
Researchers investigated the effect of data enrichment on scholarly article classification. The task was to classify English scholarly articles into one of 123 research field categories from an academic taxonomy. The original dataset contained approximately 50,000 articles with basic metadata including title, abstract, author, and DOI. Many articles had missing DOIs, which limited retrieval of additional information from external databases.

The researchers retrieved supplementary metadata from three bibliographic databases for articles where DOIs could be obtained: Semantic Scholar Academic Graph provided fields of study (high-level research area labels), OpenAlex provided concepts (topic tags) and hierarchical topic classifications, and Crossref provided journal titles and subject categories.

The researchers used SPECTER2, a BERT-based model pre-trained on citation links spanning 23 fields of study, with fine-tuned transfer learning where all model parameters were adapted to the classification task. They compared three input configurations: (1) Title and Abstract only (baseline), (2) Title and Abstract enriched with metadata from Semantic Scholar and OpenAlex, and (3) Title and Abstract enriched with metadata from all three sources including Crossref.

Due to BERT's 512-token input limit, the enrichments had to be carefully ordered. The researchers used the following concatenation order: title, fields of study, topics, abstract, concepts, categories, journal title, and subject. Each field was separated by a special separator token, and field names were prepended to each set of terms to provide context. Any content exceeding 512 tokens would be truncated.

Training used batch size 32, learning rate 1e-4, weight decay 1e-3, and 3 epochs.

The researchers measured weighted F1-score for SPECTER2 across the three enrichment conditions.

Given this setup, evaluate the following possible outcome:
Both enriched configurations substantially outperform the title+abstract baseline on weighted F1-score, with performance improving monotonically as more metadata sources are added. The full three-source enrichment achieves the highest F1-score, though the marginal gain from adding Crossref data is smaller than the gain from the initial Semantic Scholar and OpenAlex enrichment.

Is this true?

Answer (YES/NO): YES